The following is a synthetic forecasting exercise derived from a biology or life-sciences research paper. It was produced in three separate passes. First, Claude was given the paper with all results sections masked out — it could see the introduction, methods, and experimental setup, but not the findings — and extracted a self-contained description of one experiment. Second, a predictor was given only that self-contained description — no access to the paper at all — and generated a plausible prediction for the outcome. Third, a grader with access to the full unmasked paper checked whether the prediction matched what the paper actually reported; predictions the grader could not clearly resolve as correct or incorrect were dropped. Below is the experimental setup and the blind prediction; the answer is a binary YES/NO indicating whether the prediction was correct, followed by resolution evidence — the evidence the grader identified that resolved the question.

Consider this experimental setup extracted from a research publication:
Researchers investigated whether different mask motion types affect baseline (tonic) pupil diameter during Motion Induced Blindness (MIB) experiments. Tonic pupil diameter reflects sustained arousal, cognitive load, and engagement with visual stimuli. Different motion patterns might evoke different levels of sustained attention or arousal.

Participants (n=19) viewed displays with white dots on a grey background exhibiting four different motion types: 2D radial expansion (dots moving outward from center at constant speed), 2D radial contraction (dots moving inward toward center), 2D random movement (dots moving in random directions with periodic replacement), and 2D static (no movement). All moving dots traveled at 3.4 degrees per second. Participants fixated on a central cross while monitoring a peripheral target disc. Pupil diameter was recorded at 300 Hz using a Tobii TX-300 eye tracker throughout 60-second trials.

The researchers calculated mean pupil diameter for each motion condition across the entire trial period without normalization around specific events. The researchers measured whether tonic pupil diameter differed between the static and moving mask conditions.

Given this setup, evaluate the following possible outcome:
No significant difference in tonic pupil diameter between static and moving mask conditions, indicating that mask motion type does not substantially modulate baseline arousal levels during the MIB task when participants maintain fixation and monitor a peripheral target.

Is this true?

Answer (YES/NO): NO